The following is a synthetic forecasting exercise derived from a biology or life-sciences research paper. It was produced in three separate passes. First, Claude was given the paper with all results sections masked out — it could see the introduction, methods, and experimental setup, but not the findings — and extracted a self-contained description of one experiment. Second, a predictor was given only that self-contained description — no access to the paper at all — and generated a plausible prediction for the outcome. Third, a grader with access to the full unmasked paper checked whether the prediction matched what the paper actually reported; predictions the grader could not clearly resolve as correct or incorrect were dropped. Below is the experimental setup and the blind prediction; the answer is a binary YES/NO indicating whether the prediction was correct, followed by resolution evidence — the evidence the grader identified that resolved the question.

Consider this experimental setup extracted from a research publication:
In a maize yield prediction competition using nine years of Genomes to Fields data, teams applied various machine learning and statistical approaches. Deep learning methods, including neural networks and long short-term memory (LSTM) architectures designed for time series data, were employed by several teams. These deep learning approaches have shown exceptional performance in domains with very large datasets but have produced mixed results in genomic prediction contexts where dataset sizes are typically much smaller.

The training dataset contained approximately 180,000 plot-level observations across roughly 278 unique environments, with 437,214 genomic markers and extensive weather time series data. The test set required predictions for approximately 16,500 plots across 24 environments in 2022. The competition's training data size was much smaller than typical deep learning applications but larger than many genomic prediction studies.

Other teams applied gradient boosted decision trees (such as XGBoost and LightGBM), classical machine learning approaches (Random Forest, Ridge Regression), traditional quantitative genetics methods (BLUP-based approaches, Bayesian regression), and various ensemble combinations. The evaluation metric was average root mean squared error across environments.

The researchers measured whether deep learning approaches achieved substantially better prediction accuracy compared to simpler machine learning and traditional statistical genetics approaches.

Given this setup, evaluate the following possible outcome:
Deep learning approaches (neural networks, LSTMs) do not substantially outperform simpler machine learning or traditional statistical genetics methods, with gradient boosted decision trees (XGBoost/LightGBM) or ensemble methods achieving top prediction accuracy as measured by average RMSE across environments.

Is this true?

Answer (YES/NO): YES